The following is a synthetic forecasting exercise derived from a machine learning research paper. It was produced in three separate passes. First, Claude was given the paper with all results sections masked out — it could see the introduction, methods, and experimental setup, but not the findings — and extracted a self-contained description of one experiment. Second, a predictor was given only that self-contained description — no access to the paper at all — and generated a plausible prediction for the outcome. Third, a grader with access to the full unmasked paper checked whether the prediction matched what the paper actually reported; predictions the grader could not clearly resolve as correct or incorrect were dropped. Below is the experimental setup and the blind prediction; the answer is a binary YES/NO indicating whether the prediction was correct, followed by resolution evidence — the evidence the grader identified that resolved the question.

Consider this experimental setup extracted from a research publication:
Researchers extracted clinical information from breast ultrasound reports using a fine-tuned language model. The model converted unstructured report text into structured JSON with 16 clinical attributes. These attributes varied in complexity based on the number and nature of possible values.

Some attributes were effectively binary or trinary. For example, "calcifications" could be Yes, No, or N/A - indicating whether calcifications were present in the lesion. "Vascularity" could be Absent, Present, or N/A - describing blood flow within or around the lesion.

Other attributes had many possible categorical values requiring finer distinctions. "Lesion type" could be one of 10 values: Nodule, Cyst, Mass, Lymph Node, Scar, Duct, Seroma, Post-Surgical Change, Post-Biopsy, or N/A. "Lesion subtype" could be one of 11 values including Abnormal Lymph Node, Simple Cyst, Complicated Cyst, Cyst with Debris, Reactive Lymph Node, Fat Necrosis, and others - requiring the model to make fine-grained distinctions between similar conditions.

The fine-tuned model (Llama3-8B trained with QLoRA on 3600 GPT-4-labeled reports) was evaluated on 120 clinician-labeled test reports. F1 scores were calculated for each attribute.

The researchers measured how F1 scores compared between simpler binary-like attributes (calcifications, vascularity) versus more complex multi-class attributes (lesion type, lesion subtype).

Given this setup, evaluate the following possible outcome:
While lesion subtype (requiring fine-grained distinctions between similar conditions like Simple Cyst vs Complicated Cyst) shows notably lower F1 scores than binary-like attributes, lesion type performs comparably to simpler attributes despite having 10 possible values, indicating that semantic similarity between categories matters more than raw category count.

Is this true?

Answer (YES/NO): NO